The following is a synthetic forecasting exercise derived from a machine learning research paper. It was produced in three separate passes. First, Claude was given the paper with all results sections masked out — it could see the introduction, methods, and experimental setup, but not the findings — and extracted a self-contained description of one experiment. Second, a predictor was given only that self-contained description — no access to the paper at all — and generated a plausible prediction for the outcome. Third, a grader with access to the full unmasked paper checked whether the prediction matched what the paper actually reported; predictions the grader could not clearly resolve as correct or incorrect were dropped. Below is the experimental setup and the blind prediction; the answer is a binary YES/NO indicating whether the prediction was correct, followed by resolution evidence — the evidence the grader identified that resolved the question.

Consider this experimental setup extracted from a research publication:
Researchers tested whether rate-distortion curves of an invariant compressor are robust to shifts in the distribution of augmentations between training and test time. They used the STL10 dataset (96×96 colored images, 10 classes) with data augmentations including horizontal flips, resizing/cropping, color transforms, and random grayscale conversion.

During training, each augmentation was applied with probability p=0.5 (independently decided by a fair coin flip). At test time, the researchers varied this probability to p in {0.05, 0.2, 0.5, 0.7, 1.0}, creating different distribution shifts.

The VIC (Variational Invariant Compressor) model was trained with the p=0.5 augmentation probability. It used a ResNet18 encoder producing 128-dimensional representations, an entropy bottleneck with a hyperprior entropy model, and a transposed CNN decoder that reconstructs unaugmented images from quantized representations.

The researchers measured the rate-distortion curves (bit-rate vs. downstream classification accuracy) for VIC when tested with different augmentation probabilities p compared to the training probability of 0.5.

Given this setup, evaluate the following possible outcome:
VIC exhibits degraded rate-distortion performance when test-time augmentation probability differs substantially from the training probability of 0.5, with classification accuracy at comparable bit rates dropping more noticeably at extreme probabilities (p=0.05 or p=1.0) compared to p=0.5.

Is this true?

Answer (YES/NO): NO